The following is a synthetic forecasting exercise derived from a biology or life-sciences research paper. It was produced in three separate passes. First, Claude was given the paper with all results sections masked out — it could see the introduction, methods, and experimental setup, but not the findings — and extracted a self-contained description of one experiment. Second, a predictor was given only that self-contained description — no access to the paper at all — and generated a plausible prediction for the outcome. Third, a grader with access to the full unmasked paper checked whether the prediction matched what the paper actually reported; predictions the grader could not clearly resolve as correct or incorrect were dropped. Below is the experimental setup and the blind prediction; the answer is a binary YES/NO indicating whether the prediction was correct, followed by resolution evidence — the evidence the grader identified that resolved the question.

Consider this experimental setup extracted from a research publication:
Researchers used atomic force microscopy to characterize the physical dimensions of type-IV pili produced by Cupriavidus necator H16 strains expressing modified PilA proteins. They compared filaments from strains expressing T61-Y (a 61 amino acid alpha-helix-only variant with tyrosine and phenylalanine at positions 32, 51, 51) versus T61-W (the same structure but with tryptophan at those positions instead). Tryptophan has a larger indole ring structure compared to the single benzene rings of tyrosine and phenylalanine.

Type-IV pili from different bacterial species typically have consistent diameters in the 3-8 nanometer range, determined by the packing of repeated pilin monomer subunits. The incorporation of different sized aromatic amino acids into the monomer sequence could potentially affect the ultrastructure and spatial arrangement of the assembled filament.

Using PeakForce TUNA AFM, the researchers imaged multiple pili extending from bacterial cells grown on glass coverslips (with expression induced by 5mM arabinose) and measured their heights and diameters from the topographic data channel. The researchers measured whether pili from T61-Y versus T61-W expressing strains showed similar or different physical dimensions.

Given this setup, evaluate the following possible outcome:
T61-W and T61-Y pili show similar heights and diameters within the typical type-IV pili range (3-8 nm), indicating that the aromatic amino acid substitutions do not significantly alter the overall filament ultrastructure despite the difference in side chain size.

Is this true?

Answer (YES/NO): YES